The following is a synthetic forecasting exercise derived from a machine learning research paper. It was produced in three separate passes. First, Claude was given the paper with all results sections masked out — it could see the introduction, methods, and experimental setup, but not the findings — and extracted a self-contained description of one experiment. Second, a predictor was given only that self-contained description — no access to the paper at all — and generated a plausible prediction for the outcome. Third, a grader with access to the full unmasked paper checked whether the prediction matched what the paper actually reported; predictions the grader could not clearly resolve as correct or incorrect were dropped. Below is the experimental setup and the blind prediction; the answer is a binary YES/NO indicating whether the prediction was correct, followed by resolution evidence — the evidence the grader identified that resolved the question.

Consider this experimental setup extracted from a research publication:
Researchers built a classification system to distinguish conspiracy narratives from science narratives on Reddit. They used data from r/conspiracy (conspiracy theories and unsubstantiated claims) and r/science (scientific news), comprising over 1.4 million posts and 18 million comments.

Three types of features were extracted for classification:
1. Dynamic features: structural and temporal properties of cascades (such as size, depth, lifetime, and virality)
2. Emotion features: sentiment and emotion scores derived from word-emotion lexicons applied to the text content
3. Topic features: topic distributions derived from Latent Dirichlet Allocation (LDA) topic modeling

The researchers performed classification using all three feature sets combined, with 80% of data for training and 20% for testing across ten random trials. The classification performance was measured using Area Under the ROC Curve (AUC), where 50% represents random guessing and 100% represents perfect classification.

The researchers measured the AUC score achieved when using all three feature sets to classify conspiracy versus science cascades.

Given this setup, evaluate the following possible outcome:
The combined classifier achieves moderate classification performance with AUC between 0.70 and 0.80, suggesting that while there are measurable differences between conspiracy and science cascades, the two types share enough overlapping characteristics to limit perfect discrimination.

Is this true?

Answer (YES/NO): NO